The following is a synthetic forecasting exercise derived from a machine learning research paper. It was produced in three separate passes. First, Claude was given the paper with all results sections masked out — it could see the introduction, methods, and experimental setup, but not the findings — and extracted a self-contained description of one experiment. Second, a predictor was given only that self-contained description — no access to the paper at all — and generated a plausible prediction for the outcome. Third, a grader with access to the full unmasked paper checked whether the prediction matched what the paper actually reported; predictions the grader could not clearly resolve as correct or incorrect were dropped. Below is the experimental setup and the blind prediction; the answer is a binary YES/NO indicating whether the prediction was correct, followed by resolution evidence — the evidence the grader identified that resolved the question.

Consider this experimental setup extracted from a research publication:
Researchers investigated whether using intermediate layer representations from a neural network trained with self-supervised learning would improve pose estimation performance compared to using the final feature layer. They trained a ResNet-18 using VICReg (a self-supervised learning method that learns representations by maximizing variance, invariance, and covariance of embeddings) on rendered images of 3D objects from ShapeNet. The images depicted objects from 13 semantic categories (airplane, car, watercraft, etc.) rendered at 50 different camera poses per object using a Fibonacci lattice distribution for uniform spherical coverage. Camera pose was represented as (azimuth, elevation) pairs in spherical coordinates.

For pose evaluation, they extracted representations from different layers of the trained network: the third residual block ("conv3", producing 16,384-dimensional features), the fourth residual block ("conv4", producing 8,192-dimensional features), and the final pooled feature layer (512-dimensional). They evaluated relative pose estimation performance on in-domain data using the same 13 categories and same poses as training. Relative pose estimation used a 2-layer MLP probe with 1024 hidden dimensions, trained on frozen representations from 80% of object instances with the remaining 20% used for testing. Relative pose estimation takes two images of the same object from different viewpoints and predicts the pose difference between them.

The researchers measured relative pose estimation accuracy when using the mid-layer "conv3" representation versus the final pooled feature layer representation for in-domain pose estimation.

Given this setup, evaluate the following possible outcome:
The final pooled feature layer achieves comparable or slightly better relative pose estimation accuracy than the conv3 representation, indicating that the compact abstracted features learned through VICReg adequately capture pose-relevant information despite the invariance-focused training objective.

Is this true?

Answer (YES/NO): NO